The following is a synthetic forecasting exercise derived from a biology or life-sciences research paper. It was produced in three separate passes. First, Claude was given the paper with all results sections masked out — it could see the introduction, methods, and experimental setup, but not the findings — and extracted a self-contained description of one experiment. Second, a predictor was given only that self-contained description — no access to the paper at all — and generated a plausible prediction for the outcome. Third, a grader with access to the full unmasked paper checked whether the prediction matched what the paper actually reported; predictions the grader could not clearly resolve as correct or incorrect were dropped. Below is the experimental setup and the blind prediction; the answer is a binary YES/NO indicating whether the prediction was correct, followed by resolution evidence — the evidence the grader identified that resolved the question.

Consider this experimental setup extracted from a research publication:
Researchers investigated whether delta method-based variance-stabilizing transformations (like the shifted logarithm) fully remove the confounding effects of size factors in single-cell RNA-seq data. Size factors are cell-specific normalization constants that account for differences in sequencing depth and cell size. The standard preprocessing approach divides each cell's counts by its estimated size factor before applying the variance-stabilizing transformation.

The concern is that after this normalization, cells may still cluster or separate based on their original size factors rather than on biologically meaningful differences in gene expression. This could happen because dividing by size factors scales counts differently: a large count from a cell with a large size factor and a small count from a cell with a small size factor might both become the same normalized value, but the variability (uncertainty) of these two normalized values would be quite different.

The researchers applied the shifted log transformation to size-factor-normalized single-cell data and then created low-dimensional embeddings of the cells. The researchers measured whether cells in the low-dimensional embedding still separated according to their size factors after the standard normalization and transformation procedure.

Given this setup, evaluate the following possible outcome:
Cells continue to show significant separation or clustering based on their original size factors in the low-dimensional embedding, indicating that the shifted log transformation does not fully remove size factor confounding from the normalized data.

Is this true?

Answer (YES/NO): YES